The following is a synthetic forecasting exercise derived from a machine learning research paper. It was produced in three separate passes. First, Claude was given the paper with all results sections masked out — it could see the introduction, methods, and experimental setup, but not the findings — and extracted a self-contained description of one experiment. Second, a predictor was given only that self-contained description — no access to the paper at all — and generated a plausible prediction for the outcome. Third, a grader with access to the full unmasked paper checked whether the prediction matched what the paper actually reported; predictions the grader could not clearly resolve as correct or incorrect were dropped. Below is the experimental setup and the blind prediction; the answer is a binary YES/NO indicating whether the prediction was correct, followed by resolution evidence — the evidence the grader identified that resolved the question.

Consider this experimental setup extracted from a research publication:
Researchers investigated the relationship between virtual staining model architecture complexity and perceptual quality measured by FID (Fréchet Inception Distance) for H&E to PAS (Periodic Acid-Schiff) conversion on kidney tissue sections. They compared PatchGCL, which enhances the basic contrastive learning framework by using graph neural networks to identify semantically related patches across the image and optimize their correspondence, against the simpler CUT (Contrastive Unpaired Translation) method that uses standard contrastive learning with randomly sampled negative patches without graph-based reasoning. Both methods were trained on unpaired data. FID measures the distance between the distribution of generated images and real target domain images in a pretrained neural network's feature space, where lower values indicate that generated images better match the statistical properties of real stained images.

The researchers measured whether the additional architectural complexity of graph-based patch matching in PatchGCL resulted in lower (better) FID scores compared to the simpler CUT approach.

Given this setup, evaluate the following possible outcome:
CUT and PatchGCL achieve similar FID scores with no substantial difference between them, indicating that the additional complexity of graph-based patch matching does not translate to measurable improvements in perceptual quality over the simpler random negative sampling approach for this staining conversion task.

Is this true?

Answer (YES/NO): NO